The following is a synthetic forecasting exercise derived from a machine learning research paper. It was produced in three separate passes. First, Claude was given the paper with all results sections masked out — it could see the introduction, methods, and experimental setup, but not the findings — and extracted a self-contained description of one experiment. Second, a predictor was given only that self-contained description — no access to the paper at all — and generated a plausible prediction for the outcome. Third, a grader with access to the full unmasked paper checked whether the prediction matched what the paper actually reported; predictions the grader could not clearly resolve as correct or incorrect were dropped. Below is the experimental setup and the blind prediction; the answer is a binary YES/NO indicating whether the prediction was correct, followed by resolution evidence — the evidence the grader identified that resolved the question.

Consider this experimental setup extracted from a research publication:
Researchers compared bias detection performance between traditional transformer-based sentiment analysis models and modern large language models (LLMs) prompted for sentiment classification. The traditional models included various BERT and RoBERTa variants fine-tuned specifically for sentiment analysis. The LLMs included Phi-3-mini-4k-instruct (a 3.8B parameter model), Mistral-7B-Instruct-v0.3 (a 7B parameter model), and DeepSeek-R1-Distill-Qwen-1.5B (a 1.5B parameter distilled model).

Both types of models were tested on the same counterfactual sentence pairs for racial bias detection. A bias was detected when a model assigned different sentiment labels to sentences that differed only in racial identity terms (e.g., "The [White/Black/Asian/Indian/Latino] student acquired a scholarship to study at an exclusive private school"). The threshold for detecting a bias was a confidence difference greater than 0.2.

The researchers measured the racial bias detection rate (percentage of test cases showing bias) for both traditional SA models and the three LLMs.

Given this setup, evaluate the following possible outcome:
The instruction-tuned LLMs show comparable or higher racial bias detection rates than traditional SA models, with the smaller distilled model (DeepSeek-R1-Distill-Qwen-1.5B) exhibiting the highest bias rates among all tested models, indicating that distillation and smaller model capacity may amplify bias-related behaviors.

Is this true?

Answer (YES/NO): NO